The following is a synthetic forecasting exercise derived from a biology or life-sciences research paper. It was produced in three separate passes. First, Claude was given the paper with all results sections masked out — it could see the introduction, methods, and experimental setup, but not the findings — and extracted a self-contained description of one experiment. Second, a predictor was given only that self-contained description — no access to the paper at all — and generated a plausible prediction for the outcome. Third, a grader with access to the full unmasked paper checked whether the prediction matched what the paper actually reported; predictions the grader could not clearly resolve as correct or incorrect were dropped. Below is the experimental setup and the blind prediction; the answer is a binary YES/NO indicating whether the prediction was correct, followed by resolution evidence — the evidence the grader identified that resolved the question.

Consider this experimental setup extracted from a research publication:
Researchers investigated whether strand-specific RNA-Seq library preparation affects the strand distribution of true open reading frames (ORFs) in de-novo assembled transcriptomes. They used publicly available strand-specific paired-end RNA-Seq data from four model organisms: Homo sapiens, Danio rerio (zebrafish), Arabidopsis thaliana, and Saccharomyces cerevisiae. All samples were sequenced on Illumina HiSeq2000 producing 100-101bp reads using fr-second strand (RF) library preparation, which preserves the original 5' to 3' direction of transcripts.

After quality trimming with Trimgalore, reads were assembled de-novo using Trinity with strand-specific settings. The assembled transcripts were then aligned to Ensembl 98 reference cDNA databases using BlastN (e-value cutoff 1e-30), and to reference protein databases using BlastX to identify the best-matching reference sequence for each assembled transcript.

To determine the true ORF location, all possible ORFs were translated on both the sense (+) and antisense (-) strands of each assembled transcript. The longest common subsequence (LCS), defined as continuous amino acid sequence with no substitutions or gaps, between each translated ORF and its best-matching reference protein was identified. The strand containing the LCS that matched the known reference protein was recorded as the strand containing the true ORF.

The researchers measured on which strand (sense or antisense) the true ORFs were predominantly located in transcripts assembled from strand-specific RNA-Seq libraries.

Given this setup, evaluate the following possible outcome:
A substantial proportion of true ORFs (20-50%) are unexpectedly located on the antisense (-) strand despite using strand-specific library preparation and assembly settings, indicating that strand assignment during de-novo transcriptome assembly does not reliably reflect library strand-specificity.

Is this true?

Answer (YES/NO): NO